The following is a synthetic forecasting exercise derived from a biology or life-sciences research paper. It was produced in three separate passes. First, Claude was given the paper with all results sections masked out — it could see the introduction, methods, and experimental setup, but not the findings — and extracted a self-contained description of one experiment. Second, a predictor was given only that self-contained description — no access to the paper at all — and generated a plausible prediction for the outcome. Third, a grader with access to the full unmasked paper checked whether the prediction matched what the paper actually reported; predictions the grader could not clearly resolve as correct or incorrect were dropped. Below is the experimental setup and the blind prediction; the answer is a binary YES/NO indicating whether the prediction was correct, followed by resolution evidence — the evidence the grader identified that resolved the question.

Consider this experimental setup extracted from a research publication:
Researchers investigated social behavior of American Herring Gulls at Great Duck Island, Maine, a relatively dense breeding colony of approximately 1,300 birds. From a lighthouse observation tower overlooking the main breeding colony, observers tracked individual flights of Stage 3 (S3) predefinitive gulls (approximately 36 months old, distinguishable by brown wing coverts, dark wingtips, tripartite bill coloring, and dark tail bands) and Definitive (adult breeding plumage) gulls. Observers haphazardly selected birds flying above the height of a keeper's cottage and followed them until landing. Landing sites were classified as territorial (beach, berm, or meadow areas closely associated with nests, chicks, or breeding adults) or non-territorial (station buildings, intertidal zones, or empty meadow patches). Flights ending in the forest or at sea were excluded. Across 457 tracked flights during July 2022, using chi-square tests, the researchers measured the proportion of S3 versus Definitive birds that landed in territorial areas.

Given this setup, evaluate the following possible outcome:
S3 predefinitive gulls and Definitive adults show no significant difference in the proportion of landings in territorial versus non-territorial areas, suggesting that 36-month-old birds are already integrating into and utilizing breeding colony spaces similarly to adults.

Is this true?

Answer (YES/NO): NO